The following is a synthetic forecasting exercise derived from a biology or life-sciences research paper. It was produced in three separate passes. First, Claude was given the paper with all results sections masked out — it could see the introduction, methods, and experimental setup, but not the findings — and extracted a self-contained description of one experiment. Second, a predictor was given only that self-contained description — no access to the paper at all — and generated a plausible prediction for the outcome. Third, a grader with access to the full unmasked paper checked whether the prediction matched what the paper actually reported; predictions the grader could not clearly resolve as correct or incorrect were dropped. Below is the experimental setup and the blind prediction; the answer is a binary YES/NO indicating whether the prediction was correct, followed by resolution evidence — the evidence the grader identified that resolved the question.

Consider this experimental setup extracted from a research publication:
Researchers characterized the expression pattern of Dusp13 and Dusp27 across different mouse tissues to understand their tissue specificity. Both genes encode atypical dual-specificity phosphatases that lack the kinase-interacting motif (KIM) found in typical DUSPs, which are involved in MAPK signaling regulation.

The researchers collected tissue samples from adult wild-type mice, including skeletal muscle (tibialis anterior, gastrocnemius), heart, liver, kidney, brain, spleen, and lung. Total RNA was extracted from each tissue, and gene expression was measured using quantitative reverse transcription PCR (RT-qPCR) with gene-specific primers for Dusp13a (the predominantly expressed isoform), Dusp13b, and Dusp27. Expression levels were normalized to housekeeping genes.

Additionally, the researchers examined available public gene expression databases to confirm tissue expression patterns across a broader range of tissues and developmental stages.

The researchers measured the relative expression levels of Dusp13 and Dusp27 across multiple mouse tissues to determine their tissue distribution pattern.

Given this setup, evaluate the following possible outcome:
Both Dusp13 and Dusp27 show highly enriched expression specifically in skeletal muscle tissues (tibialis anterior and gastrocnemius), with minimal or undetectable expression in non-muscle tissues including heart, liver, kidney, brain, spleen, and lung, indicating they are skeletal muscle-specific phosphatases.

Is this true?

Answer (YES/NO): NO